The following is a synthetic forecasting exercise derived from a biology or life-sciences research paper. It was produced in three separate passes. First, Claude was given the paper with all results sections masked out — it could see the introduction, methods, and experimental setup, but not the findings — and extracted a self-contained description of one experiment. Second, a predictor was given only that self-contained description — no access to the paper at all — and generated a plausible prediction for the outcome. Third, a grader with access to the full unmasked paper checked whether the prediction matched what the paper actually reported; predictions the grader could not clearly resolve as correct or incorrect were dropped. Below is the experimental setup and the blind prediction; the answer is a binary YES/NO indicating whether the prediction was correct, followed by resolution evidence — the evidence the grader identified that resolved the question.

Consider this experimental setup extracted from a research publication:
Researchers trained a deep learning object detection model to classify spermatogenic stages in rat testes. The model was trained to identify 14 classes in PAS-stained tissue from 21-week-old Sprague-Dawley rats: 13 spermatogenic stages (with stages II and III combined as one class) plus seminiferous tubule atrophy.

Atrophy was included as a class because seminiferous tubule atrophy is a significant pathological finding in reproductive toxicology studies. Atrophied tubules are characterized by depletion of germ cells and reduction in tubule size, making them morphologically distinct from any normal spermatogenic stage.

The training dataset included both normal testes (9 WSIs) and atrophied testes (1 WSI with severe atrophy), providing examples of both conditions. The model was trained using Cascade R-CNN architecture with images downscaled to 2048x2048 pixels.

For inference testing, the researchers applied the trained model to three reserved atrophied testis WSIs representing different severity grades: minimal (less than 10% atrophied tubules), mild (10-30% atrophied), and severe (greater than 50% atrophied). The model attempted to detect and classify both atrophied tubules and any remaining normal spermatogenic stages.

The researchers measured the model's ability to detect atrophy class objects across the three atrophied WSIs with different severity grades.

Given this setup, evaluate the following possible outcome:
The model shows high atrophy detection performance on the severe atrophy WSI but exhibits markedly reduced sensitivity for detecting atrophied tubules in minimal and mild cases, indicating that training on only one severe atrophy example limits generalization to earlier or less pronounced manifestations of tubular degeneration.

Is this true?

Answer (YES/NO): NO